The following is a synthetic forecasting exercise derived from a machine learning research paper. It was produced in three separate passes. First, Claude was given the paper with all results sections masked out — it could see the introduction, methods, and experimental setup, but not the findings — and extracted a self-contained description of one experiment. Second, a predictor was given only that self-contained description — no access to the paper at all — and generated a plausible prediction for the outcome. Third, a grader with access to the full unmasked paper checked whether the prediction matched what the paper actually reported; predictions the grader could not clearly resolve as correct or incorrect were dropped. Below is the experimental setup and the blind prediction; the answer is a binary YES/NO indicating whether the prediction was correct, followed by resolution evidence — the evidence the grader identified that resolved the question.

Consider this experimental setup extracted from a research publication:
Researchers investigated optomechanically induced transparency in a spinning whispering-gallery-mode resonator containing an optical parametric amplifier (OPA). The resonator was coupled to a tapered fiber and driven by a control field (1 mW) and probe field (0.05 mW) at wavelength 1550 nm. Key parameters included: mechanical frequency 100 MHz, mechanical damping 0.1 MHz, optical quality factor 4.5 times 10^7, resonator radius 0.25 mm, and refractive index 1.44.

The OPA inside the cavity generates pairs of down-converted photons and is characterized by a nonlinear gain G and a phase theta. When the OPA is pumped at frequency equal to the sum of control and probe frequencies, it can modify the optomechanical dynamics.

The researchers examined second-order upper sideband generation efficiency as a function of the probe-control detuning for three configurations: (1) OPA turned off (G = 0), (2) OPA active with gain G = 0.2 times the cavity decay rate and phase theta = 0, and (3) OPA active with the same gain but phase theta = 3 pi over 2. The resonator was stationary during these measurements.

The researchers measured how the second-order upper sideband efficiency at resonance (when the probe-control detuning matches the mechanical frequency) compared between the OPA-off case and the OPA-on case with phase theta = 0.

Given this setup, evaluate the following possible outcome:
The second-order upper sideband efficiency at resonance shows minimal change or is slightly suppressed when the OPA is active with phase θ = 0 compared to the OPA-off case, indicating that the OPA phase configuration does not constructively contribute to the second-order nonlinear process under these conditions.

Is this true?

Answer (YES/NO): NO